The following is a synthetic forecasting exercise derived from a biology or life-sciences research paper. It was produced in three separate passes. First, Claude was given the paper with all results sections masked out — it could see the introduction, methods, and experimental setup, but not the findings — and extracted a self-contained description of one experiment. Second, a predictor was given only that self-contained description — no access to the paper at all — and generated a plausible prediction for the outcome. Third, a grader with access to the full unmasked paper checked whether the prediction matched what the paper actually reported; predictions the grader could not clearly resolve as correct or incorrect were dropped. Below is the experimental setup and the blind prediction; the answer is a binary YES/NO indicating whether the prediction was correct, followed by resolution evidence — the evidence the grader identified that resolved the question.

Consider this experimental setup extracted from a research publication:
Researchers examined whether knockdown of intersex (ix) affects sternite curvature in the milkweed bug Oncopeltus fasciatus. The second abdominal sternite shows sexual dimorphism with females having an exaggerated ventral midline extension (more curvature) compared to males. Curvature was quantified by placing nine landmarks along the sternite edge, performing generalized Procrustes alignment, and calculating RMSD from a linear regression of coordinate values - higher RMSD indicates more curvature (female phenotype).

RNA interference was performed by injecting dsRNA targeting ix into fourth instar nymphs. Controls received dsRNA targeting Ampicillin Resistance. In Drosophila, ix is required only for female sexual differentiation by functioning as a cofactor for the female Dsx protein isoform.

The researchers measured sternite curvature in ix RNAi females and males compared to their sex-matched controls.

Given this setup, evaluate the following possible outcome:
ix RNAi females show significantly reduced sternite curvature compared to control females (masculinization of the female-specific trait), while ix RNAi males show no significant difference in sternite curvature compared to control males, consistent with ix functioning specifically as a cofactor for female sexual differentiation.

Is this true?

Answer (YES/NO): NO